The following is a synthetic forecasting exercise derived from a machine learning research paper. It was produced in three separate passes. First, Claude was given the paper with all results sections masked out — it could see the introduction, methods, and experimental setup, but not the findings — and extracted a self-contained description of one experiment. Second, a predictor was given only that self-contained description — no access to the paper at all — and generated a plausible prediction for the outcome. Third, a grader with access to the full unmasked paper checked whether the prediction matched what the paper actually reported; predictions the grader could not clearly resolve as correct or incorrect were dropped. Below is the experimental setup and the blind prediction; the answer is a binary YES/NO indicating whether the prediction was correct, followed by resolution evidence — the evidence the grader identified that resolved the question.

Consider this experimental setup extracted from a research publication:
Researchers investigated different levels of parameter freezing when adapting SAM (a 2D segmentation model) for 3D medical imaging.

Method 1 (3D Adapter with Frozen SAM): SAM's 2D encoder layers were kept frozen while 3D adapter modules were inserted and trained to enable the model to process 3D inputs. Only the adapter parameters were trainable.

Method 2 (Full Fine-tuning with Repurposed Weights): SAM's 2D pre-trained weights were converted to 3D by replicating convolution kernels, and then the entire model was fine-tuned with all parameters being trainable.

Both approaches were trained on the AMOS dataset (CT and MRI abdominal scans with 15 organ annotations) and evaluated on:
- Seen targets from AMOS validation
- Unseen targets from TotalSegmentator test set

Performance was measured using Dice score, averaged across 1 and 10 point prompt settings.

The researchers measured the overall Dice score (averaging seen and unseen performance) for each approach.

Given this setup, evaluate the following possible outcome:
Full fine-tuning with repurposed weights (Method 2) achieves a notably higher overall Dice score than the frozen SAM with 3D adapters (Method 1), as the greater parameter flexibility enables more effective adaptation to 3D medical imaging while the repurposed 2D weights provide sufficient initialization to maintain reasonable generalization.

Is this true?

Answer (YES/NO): NO